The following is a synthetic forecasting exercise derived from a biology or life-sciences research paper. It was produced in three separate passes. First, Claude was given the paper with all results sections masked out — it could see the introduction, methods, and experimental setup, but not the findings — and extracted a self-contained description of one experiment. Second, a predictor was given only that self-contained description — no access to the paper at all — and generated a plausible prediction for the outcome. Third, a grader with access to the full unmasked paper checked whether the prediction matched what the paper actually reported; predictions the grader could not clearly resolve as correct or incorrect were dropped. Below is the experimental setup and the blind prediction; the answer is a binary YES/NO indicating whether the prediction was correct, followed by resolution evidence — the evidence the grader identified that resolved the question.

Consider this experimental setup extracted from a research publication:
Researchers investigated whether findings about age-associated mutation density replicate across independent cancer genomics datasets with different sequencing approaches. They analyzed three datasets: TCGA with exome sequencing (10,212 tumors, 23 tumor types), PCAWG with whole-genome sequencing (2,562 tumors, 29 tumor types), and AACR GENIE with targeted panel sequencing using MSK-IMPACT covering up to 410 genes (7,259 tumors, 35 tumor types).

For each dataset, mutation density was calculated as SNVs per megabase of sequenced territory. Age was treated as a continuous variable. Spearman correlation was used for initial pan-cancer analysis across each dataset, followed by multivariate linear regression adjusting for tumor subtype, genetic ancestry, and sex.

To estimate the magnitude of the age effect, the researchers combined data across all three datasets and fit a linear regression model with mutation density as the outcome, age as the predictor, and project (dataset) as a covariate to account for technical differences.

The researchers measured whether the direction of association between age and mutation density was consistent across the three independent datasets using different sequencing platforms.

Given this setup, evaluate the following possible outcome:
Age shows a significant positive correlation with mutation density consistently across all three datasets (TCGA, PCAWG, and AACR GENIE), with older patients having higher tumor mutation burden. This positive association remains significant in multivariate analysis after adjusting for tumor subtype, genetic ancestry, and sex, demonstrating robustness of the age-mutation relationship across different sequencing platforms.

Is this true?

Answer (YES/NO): YES